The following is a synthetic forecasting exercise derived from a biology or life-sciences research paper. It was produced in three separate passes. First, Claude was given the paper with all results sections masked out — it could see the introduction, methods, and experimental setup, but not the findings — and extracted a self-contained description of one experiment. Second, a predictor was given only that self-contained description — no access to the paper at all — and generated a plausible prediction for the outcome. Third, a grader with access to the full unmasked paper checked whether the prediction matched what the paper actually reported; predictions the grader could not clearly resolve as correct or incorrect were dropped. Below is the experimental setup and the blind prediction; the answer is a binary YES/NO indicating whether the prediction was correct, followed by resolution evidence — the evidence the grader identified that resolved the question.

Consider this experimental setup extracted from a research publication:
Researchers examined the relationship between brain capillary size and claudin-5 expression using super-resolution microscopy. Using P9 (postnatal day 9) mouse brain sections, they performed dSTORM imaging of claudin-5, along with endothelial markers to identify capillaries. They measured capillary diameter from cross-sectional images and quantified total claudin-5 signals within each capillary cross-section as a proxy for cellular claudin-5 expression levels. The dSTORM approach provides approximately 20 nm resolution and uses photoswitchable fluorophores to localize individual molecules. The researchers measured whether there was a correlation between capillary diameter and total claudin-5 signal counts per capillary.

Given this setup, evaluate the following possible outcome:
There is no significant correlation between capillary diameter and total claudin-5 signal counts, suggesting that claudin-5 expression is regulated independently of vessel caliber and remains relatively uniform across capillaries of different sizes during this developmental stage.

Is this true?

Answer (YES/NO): NO